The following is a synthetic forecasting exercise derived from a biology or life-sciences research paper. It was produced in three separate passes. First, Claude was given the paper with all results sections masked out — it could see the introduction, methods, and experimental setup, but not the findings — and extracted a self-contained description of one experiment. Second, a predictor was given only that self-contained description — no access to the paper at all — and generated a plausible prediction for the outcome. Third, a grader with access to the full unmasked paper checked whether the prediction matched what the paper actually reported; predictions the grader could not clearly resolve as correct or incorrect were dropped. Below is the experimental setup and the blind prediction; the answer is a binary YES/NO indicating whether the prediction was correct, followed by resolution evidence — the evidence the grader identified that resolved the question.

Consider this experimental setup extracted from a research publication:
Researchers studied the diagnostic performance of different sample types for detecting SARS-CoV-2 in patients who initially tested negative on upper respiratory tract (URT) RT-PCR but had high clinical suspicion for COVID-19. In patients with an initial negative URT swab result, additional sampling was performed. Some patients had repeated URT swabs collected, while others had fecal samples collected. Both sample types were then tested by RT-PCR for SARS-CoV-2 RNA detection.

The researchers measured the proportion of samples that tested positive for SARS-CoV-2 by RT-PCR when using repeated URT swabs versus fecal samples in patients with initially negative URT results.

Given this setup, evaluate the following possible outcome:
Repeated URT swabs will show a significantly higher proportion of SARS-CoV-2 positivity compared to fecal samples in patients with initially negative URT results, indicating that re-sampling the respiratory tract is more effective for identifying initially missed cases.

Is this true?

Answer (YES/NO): NO